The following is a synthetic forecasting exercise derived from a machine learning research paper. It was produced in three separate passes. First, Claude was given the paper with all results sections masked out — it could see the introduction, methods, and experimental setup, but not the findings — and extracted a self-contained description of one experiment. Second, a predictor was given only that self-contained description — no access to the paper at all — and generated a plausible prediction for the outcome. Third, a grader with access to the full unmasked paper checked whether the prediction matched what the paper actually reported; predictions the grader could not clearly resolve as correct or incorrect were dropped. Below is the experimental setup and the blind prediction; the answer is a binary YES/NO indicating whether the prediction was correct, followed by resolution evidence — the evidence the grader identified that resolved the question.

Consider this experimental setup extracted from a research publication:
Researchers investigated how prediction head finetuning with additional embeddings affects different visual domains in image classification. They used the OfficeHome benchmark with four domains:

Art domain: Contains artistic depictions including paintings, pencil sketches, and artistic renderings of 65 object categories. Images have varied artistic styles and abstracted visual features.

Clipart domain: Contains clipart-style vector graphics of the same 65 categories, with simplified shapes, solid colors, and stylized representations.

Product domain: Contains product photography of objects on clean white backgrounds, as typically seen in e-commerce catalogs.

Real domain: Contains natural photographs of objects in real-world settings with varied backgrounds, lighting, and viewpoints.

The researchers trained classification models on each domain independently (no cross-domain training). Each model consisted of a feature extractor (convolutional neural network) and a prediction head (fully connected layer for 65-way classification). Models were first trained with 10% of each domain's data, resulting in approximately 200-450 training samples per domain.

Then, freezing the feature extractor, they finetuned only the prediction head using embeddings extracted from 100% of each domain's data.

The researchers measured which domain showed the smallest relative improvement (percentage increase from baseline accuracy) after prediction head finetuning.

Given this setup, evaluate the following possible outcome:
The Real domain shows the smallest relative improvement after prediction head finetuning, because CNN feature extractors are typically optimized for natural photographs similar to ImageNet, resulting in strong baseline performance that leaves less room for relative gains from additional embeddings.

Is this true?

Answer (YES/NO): NO